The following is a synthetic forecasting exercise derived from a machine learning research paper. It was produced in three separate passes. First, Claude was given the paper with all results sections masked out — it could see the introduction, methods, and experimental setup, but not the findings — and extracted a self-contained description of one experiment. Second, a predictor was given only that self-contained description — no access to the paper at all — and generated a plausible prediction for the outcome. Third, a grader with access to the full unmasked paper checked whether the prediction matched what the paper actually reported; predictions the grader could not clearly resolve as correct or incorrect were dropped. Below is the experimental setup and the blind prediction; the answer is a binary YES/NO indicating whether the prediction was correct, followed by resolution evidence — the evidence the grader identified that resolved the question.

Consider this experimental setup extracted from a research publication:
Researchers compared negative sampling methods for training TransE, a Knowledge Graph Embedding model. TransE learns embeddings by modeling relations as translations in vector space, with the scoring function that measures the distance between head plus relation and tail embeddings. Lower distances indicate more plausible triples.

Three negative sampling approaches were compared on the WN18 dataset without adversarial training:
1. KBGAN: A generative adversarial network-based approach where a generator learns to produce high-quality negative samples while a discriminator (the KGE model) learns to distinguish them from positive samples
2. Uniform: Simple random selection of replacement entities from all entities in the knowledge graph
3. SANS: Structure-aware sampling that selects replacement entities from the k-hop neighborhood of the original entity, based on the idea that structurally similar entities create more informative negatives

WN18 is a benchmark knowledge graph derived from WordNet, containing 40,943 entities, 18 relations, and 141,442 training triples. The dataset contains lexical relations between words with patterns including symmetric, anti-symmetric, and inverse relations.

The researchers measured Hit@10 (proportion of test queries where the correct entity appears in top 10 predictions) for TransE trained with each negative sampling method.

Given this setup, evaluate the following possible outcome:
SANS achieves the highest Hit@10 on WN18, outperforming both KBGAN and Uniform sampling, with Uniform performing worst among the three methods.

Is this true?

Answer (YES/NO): NO